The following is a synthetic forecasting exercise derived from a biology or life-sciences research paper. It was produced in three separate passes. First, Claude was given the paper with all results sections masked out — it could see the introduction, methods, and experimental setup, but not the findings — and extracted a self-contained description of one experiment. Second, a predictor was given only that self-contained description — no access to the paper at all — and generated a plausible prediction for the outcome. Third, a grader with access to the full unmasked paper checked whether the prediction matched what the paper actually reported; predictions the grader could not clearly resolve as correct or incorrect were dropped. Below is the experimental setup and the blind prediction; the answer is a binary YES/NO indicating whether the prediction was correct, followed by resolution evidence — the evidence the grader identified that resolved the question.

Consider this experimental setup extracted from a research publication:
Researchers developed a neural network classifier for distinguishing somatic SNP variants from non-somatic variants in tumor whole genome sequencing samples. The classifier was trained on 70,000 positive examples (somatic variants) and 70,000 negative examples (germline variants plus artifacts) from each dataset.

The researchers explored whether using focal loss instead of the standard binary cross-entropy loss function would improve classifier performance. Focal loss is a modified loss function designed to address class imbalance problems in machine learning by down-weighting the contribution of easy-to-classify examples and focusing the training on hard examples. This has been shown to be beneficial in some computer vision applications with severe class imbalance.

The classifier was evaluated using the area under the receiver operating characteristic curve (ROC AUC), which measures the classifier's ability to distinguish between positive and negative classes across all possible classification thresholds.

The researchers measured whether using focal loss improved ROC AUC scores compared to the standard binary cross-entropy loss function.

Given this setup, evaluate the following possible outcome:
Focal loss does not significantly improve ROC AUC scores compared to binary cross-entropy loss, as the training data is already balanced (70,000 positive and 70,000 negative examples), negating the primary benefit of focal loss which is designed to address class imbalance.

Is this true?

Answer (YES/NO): YES